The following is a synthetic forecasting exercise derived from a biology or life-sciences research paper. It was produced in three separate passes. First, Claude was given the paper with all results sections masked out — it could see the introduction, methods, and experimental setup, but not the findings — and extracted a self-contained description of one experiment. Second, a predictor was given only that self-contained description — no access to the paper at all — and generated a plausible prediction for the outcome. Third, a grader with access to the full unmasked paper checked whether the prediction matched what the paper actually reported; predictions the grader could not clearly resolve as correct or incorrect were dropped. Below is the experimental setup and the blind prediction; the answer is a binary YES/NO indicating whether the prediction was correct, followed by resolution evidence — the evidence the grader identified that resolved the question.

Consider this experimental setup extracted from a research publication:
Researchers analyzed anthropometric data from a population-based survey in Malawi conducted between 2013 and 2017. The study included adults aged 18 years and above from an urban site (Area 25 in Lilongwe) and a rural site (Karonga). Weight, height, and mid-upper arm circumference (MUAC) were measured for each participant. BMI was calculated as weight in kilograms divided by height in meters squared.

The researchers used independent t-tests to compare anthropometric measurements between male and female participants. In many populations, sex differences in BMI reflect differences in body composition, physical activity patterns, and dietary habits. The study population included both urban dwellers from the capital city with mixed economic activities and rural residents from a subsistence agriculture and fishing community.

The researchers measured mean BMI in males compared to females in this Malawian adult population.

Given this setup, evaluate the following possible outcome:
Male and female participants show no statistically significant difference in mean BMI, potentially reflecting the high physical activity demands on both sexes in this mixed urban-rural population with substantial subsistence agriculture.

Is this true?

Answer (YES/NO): NO